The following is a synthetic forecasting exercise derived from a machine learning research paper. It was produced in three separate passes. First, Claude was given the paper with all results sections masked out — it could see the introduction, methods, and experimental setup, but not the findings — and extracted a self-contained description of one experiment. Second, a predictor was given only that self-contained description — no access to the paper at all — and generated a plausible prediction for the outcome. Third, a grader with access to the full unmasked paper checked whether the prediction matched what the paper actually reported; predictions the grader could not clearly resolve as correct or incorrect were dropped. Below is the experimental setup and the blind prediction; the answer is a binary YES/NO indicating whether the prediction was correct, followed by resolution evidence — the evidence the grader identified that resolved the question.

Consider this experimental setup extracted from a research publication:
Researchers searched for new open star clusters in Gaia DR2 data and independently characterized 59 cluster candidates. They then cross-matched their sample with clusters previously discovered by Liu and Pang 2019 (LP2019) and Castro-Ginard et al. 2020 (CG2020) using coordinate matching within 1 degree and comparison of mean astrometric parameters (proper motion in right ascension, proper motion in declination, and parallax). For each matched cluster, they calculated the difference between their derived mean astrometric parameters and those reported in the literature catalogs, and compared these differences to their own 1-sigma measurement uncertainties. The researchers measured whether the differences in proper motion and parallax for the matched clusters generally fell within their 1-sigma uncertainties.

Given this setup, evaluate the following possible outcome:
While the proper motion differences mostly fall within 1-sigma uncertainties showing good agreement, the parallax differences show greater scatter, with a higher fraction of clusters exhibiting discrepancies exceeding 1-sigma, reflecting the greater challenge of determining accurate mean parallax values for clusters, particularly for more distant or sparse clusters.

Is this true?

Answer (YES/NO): NO